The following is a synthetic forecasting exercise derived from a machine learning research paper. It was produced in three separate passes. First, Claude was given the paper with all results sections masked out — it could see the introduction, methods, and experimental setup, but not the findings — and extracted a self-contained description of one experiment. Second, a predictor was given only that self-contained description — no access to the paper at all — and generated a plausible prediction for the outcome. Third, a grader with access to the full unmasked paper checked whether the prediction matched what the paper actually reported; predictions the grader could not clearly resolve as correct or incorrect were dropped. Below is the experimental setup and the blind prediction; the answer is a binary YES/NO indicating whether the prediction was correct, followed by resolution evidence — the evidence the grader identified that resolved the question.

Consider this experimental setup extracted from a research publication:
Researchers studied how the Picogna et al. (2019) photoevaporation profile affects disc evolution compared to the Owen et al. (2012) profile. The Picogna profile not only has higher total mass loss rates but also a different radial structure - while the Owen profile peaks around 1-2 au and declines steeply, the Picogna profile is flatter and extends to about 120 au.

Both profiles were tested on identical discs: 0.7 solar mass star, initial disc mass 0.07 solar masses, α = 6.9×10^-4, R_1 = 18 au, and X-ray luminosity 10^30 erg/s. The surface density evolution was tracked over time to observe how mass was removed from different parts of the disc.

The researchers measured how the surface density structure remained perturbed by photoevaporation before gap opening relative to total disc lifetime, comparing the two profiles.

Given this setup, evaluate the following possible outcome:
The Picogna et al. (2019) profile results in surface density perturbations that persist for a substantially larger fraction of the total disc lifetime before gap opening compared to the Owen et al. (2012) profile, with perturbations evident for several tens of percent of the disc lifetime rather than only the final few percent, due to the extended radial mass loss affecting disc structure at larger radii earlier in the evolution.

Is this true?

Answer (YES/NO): NO